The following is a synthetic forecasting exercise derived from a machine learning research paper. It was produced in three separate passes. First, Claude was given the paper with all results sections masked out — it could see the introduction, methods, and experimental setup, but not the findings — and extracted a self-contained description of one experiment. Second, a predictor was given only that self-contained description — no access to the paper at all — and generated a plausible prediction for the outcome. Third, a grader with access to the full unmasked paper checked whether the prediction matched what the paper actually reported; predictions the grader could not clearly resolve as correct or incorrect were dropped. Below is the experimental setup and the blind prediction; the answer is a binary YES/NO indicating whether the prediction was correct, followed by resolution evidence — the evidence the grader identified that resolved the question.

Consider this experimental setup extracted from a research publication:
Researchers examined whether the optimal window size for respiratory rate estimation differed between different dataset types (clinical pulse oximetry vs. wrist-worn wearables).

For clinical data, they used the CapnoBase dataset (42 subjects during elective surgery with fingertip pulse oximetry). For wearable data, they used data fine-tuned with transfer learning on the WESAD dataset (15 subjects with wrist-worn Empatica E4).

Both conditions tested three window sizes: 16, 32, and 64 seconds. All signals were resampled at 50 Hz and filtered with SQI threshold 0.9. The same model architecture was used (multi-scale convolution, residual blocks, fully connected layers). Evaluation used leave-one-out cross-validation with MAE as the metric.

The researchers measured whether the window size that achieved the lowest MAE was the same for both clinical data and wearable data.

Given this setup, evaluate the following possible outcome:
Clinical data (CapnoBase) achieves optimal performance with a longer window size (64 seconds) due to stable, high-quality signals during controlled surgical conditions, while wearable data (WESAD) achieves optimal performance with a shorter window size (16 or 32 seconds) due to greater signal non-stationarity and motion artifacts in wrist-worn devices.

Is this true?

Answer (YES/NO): NO